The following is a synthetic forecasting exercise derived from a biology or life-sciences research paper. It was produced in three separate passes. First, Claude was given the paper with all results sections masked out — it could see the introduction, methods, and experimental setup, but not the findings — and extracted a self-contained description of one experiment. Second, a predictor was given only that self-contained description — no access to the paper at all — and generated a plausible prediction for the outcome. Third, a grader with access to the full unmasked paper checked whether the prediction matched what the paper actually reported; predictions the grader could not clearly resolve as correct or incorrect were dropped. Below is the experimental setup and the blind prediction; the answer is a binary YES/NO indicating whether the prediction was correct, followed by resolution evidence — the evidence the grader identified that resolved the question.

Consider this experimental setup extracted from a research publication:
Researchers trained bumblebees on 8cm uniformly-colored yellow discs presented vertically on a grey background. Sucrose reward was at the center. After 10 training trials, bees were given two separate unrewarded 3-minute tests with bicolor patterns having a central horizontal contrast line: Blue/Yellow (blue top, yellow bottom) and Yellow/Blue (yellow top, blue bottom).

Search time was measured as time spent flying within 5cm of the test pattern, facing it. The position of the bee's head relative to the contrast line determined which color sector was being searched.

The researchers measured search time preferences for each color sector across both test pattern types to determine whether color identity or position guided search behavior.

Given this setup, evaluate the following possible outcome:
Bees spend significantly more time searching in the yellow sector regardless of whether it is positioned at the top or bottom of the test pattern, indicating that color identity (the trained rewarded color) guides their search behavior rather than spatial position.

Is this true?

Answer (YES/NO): YES